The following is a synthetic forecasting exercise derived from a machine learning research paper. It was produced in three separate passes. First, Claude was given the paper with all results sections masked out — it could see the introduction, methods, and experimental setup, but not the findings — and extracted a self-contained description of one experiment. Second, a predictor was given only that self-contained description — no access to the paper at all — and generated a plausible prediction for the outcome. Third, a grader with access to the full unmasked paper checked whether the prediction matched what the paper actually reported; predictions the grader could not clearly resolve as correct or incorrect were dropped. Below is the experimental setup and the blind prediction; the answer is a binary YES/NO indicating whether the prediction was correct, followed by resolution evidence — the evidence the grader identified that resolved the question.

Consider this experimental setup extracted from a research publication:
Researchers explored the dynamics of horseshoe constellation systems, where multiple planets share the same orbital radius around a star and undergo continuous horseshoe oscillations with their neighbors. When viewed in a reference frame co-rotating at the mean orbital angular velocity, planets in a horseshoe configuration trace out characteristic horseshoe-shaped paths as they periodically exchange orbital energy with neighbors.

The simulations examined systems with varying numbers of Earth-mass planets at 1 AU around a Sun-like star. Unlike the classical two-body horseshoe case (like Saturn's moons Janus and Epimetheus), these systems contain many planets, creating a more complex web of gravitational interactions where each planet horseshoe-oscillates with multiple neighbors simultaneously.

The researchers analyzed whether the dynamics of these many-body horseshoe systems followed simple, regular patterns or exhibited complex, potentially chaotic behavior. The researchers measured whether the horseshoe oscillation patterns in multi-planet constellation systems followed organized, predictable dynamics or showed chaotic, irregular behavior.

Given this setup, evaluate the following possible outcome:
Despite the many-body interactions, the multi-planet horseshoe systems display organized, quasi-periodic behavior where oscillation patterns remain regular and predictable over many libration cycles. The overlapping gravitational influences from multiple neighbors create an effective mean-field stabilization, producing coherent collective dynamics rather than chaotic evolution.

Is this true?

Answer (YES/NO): NO